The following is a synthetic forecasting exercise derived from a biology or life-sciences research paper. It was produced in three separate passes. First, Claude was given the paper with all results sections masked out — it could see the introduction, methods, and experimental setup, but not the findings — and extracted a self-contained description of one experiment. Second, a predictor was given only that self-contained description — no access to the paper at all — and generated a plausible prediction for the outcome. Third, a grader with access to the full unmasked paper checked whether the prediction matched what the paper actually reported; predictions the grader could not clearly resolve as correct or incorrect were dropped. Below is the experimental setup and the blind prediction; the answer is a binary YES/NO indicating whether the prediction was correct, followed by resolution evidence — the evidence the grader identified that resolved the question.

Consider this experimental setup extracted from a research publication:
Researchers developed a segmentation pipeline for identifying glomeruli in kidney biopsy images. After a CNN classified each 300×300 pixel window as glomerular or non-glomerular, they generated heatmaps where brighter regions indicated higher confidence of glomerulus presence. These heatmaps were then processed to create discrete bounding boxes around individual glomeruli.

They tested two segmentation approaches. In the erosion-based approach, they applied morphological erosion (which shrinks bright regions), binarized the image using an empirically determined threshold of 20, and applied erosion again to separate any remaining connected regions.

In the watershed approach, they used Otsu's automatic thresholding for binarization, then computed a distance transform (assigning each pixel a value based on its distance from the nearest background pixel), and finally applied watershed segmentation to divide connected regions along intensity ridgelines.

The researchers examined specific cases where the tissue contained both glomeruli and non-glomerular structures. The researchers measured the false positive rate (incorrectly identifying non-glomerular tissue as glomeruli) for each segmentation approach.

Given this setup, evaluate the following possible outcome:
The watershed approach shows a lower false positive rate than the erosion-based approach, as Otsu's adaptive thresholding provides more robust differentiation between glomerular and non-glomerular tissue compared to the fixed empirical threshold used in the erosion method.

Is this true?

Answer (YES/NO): NO